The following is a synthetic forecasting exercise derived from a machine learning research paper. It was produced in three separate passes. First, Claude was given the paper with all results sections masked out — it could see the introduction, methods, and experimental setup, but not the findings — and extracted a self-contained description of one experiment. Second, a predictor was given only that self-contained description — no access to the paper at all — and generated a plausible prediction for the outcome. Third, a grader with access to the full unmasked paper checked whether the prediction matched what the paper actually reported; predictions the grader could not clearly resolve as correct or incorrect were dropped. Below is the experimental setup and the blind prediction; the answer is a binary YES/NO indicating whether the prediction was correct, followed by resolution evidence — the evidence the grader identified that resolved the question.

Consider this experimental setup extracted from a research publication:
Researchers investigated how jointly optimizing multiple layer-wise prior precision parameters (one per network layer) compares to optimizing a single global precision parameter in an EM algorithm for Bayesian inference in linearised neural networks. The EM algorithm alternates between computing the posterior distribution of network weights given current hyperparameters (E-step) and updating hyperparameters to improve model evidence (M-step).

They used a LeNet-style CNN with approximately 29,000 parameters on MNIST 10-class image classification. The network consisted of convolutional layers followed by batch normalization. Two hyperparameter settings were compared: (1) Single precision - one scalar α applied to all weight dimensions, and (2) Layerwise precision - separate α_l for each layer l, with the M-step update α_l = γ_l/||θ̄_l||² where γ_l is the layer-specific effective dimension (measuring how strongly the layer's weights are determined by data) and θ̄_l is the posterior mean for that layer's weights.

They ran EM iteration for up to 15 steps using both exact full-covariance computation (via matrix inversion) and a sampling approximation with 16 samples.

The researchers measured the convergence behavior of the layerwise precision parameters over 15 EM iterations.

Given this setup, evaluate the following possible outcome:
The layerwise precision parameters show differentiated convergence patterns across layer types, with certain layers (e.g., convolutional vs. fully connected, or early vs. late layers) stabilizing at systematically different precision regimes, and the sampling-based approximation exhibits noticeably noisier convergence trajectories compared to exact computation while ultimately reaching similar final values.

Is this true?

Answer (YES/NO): NO